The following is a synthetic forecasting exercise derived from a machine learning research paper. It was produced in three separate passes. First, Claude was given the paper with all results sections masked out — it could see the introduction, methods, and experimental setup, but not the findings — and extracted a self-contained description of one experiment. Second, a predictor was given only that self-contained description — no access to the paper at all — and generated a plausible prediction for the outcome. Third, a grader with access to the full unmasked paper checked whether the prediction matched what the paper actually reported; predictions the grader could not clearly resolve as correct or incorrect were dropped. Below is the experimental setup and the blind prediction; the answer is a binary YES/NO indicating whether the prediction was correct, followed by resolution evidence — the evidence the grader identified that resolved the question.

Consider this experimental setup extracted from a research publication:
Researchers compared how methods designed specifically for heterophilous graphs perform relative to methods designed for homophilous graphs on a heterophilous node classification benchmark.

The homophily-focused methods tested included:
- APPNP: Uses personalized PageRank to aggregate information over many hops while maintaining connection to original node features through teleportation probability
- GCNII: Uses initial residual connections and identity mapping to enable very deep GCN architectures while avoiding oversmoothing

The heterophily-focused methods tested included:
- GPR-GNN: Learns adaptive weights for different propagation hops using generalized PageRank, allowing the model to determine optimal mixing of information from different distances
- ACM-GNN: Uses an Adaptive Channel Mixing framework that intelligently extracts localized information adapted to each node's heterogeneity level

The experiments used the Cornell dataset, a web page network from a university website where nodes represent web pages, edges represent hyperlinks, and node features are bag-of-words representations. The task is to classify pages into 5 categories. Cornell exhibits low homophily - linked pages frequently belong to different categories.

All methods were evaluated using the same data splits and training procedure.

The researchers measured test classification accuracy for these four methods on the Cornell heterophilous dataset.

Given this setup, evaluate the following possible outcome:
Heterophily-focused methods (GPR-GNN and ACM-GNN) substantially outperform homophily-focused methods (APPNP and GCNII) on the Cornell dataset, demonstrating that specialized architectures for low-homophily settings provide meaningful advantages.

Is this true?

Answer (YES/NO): YES